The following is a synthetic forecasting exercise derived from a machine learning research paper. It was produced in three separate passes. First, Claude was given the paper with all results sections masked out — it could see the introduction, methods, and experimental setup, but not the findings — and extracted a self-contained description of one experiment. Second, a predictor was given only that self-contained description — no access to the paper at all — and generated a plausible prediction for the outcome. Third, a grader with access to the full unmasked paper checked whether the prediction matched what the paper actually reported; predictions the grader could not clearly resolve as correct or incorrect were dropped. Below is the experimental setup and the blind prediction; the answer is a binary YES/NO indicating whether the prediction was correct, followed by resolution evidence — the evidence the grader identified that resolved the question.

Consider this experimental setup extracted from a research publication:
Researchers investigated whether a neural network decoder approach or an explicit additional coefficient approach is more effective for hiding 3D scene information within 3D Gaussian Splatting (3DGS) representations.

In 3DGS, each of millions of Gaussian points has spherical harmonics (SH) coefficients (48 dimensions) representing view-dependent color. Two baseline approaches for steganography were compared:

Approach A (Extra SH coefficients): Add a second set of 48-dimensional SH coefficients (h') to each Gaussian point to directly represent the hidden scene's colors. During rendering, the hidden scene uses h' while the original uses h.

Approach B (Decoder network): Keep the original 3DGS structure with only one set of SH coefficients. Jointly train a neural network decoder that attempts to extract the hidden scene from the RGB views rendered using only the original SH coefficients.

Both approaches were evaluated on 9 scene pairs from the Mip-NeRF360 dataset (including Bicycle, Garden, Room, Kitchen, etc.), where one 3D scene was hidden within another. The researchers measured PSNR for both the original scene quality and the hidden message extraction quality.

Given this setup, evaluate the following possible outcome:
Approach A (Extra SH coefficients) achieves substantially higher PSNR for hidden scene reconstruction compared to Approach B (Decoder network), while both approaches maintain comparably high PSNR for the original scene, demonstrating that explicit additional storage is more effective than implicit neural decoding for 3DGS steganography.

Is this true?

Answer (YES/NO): YES